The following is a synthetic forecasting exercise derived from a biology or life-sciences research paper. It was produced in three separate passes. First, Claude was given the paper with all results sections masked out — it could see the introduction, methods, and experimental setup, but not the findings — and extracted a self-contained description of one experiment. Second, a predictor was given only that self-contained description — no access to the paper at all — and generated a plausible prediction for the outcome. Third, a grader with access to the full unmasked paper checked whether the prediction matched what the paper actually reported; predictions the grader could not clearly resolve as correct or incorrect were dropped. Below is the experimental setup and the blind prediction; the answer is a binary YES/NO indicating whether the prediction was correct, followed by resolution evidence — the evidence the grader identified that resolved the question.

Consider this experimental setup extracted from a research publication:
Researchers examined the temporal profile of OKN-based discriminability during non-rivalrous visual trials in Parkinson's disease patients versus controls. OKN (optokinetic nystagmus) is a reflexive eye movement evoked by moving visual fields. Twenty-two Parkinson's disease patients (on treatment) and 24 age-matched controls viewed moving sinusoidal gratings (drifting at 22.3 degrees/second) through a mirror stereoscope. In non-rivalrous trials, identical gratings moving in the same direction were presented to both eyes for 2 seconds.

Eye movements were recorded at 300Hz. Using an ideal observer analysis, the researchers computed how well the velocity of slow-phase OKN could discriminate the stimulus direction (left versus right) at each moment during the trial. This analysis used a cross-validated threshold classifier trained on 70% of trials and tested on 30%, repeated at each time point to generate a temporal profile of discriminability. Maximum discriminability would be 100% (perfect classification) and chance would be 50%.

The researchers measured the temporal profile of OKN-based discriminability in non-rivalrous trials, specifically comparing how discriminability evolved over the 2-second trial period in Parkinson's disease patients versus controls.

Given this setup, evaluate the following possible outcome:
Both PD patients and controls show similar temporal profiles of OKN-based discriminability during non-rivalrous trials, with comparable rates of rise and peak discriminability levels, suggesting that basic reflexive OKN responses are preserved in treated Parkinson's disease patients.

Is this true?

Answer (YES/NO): NO